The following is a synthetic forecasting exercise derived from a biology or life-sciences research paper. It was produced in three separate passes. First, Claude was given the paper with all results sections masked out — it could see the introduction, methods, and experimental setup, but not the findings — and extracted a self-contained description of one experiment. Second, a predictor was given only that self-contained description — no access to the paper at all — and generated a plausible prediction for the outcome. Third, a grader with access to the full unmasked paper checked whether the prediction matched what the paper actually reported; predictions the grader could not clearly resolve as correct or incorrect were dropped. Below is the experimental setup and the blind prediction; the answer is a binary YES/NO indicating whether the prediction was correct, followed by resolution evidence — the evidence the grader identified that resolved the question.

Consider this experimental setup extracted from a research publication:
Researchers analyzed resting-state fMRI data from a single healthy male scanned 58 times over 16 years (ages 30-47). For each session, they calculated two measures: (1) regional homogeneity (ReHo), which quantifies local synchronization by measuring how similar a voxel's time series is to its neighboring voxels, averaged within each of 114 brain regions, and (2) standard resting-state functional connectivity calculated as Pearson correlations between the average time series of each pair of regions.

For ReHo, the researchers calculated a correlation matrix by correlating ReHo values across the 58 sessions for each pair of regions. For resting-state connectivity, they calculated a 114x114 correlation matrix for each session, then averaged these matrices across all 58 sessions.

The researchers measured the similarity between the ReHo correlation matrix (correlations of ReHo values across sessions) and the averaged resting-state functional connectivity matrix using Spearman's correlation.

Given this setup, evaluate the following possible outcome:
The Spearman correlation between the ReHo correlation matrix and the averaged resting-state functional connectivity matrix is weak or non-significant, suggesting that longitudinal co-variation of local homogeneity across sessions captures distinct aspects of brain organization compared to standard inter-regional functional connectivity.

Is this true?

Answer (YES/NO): NO